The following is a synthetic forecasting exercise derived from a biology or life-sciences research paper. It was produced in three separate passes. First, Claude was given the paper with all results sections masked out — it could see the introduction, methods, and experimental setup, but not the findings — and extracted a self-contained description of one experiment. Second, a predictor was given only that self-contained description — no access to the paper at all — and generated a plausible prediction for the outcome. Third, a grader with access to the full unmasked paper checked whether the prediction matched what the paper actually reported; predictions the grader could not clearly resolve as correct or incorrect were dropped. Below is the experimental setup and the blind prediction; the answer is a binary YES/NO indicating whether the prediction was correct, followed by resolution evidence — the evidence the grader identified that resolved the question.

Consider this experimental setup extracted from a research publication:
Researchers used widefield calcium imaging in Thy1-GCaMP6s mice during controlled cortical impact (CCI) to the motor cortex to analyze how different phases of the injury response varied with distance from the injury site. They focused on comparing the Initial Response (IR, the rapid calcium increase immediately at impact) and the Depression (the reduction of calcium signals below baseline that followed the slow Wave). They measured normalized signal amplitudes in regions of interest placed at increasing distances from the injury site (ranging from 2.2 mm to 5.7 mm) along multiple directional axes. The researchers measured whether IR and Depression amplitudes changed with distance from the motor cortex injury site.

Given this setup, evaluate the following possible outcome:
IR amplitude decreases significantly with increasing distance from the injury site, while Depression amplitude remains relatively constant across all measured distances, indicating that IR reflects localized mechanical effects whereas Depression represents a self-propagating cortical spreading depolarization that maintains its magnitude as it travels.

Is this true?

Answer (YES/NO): NO